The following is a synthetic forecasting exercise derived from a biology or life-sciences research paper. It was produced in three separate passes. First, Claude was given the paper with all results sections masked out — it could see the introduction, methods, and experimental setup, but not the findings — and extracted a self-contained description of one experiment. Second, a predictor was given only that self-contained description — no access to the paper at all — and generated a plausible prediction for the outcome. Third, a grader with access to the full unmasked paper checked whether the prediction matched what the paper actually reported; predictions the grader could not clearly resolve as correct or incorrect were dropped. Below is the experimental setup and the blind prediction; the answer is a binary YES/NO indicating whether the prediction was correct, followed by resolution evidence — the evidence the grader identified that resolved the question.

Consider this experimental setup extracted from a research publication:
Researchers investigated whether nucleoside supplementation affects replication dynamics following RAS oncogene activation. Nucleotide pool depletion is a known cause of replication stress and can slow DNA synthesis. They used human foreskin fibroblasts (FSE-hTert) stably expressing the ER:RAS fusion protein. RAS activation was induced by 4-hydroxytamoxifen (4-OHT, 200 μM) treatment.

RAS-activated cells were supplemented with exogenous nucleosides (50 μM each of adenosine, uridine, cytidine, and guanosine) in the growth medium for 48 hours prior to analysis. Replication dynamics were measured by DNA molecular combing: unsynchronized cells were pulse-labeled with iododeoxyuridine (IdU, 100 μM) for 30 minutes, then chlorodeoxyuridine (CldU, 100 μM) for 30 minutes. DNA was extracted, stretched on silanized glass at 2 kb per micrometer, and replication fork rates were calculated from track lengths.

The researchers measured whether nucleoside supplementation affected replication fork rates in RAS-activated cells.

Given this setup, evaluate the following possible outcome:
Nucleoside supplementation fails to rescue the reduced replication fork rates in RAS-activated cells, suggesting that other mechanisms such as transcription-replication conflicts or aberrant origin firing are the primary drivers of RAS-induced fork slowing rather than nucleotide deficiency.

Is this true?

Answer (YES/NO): NO